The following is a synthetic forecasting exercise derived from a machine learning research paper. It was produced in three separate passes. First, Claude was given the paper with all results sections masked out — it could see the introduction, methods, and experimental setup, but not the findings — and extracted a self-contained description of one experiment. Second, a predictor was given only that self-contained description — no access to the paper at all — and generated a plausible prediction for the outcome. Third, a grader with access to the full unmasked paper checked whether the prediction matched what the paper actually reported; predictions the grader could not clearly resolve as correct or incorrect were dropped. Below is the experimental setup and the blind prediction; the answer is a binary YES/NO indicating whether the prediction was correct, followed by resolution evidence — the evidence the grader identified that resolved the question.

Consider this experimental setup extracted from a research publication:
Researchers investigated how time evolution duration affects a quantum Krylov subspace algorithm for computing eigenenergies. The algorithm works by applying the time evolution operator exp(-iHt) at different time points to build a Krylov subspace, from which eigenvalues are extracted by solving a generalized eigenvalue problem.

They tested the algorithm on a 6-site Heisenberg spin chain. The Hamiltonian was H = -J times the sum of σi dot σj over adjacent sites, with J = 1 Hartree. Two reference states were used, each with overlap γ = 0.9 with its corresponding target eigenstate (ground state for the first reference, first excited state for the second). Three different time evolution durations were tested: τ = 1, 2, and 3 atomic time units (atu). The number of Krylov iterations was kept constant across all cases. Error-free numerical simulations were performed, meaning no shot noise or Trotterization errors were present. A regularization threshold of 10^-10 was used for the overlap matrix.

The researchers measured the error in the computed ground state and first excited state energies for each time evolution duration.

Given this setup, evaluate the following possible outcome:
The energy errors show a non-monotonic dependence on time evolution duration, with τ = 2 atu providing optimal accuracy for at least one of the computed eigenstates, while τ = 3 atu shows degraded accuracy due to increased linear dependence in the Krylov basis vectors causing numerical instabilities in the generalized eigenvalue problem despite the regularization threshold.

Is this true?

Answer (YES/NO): NO